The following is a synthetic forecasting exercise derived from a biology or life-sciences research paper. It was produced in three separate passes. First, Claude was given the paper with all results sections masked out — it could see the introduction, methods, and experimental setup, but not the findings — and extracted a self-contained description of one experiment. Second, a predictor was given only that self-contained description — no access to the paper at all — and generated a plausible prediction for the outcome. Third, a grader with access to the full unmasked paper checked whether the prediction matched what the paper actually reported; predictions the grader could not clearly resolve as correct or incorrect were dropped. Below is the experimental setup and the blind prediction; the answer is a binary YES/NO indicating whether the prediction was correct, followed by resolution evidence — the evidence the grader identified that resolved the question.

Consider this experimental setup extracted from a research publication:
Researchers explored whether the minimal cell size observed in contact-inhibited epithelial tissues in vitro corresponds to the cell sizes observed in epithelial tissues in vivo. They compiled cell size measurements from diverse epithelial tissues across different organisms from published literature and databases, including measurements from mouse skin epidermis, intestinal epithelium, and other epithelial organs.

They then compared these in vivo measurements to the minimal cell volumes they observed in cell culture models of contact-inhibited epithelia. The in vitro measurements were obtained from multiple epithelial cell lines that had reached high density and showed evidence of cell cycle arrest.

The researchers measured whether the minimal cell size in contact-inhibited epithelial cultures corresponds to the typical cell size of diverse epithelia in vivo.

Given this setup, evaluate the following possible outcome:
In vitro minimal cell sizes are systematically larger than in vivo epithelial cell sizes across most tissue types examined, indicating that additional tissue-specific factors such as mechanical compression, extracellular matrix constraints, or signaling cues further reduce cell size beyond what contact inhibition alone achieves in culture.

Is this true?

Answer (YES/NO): NO